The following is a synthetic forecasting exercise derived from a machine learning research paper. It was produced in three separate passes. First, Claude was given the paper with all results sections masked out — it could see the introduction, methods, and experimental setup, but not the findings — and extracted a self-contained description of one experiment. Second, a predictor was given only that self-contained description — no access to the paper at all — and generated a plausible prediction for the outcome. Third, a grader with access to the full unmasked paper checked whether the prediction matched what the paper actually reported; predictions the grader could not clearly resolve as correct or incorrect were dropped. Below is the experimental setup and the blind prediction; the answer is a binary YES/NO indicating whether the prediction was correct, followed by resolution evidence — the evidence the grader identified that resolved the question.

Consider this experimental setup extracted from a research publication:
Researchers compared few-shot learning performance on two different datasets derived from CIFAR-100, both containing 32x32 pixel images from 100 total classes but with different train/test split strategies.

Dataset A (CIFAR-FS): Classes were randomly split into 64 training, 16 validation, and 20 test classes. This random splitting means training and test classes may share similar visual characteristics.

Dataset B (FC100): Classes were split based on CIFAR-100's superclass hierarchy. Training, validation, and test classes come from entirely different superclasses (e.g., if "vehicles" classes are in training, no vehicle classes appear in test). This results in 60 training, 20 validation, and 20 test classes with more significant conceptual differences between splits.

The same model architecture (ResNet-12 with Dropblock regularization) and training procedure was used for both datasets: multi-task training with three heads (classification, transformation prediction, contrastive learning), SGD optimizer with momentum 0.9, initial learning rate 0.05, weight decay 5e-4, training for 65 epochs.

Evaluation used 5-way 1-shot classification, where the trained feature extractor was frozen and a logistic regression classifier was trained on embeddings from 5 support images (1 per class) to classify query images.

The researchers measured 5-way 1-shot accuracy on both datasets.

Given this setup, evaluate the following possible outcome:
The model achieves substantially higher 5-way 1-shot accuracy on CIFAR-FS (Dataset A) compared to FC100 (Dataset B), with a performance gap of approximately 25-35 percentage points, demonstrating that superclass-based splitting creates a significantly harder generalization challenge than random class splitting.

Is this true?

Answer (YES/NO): YES